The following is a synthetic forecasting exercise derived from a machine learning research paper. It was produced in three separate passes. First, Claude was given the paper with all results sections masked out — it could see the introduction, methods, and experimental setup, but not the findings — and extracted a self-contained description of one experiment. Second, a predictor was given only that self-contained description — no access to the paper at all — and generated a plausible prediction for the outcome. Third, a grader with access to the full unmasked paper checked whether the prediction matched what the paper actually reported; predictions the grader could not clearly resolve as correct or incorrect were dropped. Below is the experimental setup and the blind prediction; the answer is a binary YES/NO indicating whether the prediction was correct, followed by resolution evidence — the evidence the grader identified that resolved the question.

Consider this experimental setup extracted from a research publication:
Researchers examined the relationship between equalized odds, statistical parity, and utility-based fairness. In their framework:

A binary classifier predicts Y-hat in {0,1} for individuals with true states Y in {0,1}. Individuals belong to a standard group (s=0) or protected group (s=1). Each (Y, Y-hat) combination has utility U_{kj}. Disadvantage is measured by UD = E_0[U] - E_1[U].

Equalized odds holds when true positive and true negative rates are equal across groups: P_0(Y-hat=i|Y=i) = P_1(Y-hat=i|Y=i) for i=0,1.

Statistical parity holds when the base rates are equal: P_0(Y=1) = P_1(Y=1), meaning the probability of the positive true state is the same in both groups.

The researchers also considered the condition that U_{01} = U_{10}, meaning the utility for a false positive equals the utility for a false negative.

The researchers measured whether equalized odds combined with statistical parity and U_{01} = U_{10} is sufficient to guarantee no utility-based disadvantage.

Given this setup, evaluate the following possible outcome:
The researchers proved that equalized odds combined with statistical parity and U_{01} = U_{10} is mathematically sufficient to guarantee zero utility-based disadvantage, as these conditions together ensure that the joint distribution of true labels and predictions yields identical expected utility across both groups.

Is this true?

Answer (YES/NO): YES